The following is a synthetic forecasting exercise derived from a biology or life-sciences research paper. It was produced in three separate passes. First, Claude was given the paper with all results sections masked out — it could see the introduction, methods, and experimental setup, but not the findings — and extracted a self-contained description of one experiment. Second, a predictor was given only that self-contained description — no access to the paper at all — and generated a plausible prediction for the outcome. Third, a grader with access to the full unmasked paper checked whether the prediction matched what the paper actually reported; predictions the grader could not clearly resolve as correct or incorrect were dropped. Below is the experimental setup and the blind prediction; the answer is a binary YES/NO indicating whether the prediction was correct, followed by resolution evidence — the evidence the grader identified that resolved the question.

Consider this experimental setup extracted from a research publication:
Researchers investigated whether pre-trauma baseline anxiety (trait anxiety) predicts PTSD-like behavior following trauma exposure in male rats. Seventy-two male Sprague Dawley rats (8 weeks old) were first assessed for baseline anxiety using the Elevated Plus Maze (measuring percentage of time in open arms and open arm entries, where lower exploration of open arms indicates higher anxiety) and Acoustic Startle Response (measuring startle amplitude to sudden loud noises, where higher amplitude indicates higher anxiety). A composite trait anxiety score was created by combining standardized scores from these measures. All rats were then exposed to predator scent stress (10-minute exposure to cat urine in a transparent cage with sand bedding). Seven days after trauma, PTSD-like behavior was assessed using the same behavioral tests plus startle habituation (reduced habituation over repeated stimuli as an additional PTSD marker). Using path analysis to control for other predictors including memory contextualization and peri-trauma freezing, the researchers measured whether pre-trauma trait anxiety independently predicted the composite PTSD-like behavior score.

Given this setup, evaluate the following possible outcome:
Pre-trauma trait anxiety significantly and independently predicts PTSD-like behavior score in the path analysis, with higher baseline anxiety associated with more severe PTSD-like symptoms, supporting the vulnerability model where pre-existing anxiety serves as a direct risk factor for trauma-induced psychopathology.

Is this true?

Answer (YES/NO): YES